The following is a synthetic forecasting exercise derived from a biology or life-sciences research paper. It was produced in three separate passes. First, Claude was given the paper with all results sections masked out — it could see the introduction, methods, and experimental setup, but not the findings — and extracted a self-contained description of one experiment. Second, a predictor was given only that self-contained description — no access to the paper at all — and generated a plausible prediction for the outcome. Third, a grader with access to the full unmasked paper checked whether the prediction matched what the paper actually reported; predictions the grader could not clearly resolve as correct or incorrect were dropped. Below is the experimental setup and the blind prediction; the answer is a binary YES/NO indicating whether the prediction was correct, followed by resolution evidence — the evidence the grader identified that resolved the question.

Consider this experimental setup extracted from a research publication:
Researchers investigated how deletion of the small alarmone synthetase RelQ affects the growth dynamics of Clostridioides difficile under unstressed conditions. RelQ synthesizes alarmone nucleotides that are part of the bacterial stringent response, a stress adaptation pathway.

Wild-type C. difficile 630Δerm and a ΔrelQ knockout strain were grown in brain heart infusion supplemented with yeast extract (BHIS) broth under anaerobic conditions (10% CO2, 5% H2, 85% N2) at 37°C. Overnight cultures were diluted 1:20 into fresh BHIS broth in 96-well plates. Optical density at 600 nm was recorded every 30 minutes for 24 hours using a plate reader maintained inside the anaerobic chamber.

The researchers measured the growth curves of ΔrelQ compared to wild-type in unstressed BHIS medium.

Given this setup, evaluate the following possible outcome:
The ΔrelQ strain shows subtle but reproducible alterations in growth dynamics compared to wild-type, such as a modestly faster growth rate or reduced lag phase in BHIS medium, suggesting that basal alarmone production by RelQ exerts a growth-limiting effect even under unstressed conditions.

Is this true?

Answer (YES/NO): NO